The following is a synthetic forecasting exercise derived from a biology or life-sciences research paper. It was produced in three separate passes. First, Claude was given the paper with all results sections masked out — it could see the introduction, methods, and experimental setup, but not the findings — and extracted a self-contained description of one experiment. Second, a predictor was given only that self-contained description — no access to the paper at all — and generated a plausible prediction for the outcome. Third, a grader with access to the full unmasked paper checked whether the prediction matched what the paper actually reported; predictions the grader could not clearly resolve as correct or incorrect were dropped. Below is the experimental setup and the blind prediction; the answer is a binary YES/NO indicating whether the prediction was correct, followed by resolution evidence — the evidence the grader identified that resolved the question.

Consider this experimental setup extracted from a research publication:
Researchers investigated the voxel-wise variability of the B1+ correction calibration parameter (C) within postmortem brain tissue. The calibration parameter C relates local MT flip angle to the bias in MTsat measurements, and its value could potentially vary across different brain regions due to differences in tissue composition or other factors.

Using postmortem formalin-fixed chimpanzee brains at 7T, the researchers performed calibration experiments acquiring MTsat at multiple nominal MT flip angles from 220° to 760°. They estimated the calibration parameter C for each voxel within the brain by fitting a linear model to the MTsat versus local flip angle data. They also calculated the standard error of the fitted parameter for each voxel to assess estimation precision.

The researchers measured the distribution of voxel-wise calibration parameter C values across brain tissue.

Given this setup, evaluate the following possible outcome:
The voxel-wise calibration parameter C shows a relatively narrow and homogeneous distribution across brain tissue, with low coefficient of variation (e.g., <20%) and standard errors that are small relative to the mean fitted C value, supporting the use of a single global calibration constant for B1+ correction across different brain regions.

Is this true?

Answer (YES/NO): YES